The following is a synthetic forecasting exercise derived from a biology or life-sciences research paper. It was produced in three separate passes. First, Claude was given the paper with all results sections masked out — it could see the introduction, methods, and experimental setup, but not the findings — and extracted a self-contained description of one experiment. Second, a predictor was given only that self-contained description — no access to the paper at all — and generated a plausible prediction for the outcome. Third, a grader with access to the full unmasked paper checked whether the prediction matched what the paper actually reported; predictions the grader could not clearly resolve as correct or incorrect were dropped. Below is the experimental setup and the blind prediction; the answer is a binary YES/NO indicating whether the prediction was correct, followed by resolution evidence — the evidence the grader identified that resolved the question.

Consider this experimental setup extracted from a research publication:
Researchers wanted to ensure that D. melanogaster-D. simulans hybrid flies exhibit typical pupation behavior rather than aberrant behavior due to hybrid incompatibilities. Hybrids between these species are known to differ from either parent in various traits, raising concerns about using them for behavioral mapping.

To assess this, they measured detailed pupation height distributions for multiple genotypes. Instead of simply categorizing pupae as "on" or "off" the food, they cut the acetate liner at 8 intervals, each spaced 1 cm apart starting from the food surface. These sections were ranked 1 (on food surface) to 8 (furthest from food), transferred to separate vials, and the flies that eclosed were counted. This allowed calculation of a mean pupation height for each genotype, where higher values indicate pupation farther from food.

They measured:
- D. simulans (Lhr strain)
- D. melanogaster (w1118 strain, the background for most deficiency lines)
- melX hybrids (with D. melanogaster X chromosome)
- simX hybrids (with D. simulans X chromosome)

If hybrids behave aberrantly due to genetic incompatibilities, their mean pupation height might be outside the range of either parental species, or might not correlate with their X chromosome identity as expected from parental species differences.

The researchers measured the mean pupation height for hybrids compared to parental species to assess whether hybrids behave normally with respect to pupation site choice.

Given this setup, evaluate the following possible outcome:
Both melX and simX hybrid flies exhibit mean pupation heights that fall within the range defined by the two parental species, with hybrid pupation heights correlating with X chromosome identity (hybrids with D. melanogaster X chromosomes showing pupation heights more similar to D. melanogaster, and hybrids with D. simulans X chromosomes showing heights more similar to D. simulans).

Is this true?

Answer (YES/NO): YES